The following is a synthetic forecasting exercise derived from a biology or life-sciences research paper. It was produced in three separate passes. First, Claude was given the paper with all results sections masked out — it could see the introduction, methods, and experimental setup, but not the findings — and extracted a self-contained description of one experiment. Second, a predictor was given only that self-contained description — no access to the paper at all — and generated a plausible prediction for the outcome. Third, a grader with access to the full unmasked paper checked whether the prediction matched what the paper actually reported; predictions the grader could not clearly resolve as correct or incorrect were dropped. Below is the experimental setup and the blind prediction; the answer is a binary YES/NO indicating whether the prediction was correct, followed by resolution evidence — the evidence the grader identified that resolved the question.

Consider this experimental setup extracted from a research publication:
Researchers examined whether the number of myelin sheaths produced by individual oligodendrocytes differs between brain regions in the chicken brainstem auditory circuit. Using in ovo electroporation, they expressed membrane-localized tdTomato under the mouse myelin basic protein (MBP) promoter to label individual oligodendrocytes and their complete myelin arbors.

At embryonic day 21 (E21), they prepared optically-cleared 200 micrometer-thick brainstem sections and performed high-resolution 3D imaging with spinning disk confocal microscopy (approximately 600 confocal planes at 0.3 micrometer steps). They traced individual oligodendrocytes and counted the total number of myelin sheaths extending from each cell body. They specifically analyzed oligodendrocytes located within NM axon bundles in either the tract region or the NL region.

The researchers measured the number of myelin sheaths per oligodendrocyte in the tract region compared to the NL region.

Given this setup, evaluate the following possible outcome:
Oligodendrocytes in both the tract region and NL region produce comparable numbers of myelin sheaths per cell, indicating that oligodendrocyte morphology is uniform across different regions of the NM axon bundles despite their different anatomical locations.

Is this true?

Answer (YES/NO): NO